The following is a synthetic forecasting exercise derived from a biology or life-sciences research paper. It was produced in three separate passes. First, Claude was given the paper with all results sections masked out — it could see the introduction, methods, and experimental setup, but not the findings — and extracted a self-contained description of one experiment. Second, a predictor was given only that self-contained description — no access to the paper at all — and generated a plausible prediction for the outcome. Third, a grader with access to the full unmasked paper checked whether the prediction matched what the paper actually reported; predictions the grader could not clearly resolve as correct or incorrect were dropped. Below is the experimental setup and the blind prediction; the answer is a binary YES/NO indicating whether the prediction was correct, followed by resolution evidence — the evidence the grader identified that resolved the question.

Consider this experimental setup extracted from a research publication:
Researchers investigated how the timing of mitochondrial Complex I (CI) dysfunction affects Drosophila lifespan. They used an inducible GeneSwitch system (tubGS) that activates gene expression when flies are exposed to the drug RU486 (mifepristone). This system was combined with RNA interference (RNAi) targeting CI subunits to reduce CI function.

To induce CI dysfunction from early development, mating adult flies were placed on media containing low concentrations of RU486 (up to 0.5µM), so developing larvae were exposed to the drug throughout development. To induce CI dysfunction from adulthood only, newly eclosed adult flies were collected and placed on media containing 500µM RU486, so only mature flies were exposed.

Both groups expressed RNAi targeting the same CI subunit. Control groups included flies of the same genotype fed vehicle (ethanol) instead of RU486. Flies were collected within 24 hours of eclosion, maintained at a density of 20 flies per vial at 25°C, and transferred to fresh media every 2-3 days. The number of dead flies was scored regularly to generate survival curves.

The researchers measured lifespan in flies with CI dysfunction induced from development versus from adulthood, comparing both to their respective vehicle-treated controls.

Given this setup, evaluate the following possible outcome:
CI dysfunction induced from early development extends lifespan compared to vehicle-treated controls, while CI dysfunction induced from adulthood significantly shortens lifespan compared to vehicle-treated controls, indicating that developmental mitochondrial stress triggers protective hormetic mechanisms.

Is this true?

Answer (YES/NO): NO